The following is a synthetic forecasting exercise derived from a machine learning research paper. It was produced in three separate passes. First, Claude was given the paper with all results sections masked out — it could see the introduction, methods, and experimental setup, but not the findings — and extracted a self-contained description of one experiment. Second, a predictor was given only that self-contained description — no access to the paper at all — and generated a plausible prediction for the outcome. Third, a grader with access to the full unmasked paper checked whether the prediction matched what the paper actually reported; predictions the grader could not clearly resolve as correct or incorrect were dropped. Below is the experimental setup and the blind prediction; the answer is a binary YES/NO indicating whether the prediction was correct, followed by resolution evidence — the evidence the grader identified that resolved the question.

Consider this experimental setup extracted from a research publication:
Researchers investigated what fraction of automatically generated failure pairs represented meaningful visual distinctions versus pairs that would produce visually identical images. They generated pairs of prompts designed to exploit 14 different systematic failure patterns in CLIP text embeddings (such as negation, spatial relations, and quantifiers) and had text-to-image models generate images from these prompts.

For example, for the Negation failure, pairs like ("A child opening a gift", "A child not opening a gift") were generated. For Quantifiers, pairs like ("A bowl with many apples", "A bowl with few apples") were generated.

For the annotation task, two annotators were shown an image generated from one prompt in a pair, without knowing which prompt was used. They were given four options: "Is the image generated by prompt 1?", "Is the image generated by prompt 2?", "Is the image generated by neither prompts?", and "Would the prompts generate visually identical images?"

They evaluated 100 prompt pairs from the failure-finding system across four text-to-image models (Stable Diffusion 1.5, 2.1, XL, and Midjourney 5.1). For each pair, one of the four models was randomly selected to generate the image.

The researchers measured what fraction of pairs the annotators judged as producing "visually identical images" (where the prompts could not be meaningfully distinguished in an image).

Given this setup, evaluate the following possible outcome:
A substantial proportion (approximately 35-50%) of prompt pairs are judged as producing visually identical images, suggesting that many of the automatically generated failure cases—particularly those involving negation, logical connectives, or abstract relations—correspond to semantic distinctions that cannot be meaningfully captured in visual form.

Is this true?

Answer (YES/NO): NO